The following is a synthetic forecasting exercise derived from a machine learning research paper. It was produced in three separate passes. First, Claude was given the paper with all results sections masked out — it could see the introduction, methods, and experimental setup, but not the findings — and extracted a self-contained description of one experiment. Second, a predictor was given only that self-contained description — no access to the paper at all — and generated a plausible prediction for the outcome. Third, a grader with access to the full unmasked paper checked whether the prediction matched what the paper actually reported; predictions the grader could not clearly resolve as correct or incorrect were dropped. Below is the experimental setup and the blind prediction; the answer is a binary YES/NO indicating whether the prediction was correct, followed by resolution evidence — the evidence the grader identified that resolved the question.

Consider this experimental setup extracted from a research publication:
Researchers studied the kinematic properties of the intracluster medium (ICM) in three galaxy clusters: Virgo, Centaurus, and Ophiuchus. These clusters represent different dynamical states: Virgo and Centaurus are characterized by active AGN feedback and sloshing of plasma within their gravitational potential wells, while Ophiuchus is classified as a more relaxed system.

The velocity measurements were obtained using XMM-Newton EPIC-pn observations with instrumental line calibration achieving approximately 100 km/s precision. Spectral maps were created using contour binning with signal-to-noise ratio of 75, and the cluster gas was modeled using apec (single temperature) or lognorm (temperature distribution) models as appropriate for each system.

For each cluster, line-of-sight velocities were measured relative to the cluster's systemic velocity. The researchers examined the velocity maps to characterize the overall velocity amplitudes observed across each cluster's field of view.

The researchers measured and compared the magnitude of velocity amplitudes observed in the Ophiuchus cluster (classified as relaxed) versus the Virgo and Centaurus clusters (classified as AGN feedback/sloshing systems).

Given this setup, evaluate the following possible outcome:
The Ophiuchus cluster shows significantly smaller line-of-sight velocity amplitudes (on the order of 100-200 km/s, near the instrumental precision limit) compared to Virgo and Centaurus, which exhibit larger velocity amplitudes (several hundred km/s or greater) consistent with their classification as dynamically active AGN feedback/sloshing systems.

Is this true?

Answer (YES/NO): NO